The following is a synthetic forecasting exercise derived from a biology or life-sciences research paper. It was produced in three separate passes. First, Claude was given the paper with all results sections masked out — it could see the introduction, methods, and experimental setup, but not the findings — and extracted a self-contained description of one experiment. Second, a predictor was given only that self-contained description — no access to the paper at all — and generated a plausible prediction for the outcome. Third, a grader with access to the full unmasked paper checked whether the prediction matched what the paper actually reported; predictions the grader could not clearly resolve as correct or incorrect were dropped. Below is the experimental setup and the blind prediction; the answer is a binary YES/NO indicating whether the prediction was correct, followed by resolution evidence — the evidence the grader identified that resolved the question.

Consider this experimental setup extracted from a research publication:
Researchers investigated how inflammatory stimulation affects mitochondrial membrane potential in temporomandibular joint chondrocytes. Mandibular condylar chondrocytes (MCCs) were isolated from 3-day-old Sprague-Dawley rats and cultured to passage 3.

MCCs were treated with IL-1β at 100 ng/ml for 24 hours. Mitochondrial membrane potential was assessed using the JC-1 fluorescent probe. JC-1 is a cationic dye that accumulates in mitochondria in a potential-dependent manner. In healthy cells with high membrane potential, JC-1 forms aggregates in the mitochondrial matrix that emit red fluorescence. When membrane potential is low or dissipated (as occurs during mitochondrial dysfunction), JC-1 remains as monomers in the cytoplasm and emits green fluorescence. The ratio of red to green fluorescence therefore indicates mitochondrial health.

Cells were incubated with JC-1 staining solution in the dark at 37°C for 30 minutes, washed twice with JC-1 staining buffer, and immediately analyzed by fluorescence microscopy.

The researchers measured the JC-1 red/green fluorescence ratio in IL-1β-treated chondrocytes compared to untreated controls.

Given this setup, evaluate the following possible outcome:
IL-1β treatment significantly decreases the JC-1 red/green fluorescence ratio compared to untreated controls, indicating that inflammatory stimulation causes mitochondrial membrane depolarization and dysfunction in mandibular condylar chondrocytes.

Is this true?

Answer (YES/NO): YES